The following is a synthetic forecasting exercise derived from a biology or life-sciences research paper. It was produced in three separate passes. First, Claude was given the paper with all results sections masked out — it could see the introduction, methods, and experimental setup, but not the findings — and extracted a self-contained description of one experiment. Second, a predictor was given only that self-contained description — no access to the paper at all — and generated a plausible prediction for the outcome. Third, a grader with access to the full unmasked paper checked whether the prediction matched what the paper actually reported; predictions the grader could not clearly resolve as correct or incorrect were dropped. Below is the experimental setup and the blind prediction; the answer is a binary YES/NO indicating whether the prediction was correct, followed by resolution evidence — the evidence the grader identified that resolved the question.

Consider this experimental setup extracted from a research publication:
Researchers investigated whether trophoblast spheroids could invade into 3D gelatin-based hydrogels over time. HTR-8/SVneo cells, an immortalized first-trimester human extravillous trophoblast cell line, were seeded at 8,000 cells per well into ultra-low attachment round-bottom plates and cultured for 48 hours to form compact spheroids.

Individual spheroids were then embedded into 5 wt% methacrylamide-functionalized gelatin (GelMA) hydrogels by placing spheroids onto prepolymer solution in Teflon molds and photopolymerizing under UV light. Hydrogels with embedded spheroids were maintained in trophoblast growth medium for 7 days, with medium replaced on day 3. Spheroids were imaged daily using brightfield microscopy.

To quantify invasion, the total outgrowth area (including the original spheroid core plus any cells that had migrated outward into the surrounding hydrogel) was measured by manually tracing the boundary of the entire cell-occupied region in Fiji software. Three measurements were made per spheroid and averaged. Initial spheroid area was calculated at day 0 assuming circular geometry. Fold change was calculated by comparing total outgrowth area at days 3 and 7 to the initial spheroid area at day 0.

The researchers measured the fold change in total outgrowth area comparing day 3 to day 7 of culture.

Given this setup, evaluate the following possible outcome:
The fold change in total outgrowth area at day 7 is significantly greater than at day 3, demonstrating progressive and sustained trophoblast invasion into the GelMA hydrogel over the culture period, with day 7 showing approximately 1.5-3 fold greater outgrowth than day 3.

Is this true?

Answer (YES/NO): NO